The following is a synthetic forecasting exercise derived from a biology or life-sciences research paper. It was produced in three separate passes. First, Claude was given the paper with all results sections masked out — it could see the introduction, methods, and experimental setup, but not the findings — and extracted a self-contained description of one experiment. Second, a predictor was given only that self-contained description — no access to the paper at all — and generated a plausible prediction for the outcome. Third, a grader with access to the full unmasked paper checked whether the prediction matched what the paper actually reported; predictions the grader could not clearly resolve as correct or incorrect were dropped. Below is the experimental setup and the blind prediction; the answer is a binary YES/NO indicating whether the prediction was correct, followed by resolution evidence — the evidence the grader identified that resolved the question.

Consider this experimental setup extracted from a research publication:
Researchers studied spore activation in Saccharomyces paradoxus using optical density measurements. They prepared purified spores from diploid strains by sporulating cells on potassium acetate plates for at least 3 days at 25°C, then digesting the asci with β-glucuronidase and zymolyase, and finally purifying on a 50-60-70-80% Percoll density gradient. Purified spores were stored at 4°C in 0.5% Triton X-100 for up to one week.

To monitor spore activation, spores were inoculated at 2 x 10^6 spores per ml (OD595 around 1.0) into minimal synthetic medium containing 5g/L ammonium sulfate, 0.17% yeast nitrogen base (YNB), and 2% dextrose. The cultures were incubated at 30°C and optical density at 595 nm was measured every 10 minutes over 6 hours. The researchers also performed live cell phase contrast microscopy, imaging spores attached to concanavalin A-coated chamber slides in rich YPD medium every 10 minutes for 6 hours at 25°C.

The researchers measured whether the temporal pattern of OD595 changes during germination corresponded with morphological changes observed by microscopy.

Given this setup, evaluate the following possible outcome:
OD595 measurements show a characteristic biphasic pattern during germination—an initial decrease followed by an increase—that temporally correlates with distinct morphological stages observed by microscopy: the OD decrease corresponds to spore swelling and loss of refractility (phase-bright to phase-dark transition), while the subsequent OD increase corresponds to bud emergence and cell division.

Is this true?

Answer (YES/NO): NO